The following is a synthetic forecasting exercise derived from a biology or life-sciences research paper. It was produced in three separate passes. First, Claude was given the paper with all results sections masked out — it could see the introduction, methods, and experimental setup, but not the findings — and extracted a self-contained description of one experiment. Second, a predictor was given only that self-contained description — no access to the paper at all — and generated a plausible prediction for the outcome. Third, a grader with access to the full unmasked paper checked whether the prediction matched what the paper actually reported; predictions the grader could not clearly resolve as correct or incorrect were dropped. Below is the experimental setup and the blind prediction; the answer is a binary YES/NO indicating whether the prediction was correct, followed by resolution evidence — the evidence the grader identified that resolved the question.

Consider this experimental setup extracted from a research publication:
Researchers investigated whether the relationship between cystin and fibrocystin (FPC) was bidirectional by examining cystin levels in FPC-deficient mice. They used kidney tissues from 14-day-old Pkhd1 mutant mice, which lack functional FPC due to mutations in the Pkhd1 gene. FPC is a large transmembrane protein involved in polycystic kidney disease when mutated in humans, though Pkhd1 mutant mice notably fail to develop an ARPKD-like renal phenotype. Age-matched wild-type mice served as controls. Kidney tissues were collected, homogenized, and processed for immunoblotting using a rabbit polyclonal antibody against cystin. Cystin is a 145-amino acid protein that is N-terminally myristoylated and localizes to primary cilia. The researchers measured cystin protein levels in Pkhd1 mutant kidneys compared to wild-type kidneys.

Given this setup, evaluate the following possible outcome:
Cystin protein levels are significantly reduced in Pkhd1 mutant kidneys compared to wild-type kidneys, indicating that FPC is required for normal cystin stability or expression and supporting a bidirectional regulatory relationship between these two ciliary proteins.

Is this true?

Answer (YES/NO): NO